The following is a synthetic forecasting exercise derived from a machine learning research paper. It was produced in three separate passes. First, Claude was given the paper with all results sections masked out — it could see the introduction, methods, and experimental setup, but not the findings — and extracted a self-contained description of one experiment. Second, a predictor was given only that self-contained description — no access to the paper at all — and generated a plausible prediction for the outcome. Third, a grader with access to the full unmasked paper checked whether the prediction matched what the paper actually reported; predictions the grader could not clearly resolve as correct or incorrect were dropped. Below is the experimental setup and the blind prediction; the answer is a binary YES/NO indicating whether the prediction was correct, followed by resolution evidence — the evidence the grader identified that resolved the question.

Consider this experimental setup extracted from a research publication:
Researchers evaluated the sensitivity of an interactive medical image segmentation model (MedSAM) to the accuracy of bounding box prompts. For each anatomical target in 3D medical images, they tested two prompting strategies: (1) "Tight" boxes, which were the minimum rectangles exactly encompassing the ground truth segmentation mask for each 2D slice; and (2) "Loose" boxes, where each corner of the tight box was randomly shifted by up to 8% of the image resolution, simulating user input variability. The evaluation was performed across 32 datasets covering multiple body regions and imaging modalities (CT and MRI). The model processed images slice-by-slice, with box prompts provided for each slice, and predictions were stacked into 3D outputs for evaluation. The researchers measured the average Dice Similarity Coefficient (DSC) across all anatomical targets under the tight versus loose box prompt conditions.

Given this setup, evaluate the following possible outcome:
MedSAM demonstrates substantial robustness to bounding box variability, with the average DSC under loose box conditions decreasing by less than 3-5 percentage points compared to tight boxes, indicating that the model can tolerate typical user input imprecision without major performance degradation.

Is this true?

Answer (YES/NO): NO